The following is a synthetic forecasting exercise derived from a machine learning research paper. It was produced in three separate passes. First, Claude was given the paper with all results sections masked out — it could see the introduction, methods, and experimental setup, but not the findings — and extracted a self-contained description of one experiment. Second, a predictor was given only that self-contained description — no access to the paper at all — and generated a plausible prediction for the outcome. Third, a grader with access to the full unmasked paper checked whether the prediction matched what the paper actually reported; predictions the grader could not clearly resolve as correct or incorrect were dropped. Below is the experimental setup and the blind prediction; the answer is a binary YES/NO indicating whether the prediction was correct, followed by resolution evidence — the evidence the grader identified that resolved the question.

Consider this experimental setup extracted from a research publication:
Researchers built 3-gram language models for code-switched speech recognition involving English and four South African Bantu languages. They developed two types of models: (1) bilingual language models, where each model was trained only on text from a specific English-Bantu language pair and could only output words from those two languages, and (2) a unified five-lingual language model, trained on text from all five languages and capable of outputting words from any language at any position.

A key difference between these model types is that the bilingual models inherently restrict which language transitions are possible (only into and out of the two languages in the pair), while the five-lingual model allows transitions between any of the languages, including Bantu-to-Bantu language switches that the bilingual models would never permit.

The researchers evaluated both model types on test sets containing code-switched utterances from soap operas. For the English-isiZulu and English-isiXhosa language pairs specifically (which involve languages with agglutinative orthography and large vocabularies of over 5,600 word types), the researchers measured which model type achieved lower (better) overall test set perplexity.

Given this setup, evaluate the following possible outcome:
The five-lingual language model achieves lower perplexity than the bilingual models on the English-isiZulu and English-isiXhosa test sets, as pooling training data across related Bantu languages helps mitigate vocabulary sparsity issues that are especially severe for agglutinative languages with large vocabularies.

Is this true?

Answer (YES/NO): NO